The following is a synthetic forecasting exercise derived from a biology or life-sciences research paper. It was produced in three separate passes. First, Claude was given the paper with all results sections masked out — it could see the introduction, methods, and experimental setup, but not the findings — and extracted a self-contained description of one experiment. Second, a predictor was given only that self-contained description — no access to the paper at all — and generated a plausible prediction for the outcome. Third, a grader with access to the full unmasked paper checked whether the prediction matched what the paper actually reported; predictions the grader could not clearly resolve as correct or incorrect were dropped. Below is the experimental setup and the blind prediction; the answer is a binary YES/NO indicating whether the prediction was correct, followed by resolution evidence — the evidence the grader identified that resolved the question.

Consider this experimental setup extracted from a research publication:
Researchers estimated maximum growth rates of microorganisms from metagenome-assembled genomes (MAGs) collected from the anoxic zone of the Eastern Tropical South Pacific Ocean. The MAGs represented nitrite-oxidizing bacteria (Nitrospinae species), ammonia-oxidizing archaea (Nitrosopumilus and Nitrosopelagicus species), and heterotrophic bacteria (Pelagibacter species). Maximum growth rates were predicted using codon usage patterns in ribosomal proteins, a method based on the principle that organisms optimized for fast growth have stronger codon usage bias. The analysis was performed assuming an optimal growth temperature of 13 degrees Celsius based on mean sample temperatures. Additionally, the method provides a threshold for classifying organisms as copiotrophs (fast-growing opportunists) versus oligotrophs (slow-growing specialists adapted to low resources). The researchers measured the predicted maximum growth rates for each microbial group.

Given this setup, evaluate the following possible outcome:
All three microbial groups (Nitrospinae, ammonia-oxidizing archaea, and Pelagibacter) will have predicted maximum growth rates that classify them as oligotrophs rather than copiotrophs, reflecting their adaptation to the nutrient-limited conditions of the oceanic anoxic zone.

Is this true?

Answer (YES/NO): NO